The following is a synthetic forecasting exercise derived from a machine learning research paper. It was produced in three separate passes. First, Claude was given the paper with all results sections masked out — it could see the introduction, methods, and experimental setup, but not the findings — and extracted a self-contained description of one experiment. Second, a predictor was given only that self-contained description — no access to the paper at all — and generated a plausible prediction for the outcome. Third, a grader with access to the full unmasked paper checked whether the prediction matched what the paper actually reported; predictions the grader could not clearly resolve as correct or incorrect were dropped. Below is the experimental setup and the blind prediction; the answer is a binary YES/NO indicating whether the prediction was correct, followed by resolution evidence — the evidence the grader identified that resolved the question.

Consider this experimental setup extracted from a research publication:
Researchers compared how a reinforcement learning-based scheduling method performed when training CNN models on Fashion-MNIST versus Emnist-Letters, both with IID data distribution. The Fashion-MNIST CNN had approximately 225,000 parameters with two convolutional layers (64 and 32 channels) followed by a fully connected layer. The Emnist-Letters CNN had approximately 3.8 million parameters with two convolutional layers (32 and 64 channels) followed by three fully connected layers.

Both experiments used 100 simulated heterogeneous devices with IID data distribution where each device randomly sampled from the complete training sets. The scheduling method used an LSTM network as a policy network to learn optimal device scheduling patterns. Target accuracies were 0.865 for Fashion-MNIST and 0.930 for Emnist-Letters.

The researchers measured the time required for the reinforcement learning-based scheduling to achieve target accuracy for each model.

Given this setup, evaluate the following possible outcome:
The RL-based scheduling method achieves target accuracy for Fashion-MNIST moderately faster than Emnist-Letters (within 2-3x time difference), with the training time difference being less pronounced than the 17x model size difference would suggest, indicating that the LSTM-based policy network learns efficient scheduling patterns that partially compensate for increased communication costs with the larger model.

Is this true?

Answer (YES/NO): YES